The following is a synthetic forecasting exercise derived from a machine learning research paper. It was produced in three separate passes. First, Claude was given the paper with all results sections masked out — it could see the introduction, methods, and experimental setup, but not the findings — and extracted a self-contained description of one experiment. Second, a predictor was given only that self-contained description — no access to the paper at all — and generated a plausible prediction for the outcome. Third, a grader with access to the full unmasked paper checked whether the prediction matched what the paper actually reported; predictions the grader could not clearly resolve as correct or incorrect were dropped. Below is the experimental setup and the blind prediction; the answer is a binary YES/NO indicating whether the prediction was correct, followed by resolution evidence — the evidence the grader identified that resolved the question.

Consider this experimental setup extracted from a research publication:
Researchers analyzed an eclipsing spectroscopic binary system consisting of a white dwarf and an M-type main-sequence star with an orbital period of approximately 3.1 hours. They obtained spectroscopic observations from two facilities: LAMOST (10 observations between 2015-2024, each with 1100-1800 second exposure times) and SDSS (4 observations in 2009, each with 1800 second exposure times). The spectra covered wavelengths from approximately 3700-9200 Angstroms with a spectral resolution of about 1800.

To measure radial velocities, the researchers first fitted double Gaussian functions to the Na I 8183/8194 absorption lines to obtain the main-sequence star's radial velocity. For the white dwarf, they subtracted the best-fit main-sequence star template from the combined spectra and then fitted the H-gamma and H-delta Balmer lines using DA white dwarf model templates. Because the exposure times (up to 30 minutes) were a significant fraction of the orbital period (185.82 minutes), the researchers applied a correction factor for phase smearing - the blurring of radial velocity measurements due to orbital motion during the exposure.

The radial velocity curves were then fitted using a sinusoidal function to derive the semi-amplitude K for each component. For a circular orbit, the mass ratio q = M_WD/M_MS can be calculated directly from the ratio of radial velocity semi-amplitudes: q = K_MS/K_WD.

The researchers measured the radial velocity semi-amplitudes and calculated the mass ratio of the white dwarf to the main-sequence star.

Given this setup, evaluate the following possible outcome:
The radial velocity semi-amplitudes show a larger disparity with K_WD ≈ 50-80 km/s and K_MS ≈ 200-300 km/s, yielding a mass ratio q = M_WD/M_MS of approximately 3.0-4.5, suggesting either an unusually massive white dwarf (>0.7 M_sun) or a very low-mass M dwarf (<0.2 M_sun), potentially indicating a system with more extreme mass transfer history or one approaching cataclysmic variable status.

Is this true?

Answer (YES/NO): NO